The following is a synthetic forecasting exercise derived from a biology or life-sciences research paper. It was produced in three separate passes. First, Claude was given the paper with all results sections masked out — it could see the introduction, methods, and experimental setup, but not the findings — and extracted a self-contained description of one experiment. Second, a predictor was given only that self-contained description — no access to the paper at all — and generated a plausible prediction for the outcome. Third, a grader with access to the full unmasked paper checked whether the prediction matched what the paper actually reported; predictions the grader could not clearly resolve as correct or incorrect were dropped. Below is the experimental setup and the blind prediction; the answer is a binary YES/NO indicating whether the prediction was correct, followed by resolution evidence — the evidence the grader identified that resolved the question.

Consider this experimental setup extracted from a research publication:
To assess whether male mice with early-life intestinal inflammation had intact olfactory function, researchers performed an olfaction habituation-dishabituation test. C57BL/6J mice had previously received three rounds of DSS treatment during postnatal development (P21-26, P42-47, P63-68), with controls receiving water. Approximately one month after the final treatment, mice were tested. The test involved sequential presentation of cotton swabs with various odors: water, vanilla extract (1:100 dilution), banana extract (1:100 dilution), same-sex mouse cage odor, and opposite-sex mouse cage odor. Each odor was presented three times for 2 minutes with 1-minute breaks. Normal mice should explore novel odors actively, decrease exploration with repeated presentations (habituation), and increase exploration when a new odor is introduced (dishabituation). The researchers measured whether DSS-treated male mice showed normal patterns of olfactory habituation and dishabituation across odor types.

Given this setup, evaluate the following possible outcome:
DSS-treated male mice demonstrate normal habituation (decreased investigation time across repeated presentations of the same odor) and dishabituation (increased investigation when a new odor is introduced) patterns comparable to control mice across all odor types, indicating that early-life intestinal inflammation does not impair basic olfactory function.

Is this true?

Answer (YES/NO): YES